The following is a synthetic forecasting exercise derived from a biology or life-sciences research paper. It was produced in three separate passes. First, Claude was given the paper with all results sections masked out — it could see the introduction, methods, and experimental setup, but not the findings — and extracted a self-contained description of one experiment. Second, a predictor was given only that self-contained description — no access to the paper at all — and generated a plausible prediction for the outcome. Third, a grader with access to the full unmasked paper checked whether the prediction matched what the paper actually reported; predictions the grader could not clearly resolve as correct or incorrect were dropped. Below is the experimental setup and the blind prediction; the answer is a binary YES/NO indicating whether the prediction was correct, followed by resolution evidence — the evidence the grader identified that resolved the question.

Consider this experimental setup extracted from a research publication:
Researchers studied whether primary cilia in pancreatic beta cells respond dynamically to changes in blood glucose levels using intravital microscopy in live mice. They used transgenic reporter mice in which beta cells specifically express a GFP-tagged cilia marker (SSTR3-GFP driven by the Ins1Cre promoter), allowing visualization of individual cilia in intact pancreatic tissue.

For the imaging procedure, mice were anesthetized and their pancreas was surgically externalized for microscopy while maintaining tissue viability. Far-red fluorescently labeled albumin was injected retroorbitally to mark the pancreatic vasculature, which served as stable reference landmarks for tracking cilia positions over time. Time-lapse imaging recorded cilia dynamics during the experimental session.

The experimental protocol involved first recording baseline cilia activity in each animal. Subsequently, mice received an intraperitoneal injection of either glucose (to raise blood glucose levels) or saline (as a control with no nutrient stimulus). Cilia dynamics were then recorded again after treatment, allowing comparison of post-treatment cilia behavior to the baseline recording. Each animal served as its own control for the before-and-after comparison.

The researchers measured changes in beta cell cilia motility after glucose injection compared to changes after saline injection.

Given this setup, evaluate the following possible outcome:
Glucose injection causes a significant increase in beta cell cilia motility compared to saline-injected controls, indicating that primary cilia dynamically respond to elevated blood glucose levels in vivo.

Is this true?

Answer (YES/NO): NO